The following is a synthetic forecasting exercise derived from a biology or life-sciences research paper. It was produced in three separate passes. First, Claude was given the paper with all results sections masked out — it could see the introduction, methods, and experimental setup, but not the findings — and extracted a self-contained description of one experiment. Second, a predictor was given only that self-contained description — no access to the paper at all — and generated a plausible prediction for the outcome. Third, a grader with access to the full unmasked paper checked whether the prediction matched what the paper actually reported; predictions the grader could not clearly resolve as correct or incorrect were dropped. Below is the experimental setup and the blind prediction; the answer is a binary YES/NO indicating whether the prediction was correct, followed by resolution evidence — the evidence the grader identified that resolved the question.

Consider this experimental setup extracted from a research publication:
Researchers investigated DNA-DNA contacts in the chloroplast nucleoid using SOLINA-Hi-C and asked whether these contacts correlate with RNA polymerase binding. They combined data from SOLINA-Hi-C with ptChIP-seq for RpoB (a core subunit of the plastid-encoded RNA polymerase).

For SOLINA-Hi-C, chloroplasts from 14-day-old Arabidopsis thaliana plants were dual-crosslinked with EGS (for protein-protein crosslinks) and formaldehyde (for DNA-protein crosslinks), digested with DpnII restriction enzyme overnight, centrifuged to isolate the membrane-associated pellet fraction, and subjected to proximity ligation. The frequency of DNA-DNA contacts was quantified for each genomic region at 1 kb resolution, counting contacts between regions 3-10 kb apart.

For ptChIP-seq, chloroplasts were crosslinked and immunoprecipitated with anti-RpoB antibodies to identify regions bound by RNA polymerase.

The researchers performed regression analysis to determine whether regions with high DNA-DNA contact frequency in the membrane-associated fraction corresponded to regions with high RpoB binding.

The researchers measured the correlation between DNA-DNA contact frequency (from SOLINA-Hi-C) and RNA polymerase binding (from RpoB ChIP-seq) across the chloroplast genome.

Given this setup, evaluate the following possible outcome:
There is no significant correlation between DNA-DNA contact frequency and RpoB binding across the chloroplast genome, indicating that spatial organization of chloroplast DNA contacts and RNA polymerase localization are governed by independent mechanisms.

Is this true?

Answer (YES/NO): NO